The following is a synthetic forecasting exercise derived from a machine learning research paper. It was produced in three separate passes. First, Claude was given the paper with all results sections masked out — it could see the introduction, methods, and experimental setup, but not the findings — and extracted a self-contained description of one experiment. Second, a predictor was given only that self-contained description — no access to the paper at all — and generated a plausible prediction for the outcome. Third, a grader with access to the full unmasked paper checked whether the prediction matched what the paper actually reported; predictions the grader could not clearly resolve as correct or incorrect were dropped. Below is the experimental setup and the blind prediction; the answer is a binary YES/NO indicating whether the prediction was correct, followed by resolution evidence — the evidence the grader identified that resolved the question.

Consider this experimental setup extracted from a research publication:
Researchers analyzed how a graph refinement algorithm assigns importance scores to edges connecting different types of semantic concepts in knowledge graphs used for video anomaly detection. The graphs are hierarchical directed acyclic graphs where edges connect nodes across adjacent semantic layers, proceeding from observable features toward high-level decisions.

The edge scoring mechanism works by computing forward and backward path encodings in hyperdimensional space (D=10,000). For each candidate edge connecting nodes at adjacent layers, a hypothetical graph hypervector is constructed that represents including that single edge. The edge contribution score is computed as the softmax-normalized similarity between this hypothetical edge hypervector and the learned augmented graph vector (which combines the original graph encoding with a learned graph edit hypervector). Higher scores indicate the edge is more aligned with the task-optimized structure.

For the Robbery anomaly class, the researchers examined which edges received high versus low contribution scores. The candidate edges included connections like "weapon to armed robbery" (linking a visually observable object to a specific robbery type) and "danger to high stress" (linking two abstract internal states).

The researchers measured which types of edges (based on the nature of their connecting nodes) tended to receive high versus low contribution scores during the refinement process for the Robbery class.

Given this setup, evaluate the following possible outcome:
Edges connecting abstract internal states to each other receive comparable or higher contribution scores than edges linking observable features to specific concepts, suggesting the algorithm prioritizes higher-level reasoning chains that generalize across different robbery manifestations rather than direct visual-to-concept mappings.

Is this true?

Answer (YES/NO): NO